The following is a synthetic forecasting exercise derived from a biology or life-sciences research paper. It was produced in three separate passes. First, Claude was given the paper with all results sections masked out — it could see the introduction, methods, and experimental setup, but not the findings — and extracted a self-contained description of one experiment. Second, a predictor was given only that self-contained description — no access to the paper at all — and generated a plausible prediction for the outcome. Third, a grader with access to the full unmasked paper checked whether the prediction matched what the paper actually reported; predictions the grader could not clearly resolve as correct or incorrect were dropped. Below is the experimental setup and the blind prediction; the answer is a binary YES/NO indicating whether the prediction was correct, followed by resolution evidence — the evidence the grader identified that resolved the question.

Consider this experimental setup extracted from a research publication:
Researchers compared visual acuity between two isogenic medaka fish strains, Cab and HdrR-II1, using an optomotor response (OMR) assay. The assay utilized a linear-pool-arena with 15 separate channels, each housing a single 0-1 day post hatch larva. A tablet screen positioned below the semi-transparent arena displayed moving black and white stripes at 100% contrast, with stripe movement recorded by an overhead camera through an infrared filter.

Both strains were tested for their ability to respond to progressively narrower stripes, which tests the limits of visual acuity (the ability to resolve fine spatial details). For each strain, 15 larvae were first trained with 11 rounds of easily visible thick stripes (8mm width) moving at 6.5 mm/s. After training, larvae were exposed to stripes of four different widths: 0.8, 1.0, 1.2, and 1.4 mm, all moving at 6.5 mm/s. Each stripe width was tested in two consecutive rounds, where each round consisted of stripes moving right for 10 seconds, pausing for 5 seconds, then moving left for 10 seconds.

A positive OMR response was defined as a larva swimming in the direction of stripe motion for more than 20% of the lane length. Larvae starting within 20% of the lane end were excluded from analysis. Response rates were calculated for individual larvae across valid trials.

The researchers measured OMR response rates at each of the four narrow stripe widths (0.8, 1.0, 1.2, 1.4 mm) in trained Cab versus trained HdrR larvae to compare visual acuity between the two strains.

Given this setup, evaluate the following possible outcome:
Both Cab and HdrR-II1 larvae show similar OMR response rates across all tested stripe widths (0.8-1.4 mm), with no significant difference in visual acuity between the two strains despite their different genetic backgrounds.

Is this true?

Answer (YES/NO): NO